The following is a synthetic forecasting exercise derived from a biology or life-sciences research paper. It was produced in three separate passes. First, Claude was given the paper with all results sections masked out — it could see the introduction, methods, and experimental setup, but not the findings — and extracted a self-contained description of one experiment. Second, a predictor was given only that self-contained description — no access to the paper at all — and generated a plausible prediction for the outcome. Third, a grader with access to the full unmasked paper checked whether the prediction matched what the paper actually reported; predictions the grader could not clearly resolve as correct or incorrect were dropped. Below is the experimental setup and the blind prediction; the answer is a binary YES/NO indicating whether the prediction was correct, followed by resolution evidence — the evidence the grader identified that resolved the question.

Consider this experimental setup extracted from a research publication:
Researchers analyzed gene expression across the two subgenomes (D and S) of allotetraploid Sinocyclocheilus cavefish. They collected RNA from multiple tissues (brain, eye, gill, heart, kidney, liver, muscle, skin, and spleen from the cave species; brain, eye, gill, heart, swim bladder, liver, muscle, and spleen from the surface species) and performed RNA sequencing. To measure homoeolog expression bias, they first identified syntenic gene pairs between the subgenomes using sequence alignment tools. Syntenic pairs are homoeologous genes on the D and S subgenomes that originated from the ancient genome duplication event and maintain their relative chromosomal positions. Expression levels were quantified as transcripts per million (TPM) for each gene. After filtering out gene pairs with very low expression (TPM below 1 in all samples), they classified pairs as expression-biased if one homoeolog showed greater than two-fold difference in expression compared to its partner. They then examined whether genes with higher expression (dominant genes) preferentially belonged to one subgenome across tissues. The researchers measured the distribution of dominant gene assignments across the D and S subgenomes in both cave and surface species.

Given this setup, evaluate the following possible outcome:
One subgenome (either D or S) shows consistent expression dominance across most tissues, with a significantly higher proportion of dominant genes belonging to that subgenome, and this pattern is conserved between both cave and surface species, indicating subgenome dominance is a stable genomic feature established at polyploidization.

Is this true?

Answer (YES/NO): YES